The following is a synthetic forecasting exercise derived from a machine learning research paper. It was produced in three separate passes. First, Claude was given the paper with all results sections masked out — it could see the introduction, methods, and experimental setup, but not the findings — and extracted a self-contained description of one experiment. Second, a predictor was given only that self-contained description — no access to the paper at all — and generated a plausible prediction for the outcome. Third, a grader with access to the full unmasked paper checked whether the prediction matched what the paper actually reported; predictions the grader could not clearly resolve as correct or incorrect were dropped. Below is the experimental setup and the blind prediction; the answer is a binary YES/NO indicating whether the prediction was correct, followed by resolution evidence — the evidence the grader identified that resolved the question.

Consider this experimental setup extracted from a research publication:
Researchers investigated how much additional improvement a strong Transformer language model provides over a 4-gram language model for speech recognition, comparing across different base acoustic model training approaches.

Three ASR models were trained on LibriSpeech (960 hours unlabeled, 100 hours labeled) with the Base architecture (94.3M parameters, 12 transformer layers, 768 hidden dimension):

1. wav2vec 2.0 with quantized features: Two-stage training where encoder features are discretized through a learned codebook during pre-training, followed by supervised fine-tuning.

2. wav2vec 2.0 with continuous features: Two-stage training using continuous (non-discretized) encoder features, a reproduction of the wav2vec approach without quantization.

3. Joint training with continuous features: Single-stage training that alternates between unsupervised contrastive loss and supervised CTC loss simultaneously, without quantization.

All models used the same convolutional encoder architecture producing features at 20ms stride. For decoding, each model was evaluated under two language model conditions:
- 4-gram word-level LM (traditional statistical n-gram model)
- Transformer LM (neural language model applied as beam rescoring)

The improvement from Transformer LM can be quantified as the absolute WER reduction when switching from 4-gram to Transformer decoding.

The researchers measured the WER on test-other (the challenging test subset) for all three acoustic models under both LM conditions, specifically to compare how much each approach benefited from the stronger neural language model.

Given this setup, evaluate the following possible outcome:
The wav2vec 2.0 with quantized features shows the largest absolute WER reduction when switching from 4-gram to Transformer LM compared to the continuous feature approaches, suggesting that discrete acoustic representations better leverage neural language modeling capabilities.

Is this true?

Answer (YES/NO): NO